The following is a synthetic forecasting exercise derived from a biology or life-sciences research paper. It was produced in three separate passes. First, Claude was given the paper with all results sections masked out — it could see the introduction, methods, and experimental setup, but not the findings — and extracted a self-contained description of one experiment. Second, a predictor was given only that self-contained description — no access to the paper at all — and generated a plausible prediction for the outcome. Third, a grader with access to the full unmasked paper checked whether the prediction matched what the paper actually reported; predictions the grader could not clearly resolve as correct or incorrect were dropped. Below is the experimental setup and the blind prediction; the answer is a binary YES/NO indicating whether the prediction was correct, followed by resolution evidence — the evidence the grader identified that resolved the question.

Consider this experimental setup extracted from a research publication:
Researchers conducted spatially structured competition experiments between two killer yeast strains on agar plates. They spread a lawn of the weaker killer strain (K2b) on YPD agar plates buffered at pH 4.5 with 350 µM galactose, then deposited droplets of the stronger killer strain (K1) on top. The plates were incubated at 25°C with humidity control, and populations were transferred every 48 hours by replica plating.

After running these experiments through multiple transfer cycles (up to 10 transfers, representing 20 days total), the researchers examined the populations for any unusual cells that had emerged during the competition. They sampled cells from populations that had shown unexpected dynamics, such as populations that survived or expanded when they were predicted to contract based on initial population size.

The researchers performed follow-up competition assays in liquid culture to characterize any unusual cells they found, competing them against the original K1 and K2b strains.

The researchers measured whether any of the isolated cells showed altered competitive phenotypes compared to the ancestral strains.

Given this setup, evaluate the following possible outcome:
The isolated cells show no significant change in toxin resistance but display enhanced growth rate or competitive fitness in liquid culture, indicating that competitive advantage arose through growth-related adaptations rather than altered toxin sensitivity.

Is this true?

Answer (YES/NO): NO